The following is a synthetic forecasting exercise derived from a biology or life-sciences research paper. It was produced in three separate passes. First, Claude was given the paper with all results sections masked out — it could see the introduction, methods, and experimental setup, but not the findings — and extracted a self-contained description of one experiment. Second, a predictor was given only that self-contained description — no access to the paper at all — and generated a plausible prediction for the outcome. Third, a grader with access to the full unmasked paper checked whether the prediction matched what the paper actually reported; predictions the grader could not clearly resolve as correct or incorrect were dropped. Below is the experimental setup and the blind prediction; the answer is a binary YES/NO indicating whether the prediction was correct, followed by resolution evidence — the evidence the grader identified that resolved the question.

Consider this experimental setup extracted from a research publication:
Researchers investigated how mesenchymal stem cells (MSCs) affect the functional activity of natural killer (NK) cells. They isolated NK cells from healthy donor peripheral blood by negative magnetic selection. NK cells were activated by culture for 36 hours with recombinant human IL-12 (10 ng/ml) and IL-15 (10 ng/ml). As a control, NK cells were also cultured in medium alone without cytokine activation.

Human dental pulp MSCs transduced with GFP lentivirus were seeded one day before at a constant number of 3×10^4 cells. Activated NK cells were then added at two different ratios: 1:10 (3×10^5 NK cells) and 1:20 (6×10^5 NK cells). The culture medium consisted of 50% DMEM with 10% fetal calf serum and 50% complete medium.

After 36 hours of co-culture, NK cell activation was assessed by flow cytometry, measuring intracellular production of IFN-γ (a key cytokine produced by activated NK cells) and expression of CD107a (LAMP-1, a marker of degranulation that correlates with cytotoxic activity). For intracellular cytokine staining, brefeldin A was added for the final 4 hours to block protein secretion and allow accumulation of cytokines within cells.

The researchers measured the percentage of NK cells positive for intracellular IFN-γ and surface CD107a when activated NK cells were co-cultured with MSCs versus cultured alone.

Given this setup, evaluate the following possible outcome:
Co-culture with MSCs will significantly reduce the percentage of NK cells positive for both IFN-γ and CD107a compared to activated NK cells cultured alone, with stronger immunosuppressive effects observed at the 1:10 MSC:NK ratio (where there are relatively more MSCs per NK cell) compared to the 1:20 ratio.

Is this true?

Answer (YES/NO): NO